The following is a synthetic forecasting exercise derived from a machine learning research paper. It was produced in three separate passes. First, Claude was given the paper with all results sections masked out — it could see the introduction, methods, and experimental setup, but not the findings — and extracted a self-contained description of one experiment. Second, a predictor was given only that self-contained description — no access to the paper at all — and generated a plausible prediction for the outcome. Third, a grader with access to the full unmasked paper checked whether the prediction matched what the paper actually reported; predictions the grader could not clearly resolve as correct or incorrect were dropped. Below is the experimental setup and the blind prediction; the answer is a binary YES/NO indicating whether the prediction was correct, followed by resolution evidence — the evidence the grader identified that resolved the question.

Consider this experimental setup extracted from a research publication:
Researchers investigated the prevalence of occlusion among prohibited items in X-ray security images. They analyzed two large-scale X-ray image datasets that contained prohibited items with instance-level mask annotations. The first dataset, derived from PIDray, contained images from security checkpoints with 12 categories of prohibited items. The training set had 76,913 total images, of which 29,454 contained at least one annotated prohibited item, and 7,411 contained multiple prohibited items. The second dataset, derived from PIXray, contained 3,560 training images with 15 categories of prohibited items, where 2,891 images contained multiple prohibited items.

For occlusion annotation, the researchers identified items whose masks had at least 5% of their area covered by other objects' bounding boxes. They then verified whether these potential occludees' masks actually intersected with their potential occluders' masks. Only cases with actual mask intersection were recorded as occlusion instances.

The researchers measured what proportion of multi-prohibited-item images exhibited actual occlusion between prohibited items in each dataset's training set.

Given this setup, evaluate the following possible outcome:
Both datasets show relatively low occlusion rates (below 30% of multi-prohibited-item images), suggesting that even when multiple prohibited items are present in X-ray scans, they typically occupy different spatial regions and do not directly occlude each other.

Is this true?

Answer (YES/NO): NO